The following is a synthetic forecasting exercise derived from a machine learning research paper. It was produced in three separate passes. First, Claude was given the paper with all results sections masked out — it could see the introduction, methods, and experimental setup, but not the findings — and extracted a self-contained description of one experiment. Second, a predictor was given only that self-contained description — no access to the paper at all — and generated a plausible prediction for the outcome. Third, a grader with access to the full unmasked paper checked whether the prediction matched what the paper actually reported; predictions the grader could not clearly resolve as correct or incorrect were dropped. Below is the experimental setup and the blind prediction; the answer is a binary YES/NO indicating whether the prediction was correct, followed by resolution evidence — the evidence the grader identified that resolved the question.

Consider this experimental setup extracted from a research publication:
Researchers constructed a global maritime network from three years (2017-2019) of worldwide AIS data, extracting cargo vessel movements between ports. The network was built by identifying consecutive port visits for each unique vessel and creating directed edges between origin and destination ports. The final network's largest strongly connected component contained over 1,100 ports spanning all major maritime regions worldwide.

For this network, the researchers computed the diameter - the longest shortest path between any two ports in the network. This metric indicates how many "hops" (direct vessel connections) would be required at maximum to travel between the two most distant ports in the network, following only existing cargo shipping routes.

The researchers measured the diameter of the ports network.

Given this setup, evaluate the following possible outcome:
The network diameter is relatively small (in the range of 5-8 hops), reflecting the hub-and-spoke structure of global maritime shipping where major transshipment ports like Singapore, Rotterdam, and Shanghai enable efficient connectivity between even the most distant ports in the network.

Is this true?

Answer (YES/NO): NO